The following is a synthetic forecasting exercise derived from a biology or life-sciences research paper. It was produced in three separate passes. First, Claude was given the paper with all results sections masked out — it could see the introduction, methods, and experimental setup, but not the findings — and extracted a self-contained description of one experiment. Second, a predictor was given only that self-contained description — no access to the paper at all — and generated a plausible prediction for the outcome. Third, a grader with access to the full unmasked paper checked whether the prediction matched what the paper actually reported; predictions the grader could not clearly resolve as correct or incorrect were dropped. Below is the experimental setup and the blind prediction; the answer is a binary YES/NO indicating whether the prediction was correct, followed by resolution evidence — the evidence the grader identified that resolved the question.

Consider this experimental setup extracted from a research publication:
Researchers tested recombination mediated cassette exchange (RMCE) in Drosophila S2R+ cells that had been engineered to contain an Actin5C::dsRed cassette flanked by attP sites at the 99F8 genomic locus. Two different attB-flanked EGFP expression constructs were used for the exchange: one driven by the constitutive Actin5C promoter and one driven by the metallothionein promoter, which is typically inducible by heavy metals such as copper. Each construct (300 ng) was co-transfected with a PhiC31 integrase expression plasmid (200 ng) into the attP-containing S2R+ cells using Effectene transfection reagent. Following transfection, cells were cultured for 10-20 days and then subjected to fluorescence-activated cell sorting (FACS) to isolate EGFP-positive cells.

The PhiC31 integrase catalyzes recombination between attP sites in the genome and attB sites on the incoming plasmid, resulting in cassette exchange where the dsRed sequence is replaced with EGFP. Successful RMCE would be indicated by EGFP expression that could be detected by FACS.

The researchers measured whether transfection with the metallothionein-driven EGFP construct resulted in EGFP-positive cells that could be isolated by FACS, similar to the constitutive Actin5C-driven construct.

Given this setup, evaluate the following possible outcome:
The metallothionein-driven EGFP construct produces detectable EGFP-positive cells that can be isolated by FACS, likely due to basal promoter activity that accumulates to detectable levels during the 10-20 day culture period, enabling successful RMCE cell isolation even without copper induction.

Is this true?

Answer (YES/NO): NO